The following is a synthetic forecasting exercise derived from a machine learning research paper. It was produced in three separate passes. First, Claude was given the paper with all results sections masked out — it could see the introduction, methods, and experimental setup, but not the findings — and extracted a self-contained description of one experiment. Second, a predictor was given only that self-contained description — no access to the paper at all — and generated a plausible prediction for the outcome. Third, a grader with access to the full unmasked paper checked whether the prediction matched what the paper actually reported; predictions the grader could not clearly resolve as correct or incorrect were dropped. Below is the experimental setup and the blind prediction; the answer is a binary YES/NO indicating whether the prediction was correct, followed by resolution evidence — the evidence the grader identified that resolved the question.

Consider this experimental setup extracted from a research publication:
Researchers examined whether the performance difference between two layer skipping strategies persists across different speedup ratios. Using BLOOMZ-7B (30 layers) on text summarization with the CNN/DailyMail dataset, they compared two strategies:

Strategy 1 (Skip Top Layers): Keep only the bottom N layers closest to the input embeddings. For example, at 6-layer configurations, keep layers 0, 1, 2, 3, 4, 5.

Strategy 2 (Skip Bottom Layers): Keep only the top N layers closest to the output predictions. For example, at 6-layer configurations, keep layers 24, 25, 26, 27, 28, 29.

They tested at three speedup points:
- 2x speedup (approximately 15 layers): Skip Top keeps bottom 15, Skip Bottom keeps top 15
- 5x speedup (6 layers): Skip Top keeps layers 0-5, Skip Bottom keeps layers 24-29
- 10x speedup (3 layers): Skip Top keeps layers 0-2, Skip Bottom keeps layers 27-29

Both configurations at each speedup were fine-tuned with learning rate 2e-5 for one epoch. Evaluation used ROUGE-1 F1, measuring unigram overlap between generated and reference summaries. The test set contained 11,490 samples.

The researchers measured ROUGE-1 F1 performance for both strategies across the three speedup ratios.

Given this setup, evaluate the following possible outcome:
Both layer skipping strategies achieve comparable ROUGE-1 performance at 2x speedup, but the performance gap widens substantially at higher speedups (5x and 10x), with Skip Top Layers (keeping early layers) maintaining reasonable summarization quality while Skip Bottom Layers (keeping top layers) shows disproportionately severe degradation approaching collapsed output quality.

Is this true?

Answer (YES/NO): NO